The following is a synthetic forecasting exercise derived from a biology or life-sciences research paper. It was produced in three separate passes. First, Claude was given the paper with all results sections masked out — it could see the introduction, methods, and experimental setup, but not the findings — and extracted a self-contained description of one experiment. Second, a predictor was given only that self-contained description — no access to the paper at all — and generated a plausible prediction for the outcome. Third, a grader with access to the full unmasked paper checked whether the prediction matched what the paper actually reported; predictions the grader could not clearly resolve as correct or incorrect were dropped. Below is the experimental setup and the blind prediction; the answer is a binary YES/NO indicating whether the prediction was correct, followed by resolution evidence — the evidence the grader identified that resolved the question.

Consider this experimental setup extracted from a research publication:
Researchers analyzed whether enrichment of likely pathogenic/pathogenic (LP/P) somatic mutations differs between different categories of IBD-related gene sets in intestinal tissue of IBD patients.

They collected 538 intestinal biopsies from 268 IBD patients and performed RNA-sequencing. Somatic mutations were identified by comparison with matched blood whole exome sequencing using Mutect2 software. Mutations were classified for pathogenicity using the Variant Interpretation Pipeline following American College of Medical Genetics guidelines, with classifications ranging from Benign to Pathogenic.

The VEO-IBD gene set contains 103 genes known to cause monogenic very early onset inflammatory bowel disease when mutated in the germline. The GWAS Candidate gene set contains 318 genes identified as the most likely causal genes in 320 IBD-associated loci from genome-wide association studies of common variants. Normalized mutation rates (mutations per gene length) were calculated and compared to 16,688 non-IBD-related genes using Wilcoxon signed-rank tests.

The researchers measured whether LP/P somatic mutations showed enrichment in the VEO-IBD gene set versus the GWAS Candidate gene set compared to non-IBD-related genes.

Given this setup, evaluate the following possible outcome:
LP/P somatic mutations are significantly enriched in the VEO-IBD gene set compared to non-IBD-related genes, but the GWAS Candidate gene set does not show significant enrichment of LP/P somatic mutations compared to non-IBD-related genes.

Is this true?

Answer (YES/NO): YES